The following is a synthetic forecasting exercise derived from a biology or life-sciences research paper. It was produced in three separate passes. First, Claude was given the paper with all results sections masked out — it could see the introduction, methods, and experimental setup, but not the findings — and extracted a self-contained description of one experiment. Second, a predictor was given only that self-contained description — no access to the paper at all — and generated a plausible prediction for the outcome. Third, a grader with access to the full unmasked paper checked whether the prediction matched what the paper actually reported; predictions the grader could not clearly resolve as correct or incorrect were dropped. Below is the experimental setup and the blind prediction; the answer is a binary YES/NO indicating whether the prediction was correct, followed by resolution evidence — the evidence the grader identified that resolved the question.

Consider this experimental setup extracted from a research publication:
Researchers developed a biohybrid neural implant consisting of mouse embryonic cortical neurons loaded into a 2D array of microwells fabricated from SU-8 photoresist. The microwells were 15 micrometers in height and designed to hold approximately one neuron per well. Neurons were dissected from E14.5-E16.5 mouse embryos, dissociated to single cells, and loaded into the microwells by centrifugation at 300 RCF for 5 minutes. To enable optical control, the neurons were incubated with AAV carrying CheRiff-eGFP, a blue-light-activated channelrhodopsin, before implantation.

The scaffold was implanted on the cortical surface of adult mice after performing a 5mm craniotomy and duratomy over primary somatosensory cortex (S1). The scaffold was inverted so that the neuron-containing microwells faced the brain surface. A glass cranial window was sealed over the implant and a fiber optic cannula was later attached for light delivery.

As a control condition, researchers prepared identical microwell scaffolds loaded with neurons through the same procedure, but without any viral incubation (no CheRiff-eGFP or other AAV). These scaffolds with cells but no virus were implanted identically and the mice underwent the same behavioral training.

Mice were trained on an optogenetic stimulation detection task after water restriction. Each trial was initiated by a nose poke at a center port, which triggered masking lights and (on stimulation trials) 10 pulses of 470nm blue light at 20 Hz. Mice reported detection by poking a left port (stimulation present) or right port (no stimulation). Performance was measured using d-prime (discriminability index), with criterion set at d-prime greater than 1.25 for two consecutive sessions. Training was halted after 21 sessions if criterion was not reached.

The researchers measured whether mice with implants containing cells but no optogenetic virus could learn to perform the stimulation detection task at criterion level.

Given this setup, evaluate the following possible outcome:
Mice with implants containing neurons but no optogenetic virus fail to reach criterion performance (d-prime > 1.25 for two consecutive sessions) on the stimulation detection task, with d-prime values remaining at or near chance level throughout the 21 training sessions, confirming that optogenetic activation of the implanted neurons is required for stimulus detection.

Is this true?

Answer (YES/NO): YES